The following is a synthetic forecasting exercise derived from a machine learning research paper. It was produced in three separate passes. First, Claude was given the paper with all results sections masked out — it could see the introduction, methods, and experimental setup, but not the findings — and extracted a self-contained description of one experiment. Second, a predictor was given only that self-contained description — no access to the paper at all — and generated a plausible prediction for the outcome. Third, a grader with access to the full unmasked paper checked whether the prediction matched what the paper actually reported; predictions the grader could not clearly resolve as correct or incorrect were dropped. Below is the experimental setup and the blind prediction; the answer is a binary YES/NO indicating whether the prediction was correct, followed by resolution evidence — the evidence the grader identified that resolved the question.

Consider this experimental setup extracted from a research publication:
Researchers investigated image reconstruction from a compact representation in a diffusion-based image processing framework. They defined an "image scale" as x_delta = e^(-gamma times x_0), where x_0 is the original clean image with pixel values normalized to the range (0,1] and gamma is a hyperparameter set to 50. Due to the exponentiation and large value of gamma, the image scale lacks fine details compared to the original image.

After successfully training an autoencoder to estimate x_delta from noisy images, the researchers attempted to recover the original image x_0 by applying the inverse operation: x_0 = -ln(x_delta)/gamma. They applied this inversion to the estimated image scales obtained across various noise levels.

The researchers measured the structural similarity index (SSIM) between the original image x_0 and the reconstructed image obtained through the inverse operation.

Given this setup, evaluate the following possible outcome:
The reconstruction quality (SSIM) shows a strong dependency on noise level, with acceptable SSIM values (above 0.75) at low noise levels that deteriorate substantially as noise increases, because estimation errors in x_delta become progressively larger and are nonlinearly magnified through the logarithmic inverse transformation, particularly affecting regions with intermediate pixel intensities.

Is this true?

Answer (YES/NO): NO